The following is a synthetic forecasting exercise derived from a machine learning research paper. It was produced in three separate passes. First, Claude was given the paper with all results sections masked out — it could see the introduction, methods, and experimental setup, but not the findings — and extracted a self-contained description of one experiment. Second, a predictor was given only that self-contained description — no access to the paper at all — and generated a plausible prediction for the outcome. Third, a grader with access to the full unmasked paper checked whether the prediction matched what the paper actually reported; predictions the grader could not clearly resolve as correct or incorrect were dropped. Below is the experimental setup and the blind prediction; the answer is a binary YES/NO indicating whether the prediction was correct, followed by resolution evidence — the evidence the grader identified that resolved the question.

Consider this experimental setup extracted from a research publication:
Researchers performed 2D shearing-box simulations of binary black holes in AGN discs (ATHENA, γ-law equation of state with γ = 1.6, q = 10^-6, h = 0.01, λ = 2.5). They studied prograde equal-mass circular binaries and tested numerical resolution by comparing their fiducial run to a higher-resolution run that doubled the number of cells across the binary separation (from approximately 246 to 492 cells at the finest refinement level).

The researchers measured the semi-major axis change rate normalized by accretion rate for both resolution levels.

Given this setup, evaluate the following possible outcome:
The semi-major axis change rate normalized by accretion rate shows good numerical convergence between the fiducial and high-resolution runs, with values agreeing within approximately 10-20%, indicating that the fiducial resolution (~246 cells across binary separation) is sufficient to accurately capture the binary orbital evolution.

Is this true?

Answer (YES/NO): YES